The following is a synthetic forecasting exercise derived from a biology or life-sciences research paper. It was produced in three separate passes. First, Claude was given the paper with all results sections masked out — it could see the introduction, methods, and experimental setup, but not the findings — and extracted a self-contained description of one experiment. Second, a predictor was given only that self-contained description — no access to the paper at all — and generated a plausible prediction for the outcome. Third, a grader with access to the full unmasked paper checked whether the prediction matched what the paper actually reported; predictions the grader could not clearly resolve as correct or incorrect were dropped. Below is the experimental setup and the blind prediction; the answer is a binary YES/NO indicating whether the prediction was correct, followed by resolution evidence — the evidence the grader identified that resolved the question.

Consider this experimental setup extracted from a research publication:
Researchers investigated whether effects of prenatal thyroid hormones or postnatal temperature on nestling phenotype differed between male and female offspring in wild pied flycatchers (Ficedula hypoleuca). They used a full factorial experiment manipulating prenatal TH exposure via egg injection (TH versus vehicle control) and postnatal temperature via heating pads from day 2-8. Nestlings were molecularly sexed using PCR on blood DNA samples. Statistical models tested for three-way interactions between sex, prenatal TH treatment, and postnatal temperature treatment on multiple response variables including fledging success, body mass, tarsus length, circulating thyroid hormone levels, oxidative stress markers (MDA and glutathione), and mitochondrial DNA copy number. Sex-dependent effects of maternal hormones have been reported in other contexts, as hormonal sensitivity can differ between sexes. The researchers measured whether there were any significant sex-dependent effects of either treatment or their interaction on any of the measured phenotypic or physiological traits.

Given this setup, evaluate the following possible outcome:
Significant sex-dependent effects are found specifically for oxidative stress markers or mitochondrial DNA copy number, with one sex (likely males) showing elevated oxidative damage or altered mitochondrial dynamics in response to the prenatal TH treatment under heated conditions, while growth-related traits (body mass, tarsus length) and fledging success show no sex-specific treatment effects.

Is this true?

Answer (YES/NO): NO